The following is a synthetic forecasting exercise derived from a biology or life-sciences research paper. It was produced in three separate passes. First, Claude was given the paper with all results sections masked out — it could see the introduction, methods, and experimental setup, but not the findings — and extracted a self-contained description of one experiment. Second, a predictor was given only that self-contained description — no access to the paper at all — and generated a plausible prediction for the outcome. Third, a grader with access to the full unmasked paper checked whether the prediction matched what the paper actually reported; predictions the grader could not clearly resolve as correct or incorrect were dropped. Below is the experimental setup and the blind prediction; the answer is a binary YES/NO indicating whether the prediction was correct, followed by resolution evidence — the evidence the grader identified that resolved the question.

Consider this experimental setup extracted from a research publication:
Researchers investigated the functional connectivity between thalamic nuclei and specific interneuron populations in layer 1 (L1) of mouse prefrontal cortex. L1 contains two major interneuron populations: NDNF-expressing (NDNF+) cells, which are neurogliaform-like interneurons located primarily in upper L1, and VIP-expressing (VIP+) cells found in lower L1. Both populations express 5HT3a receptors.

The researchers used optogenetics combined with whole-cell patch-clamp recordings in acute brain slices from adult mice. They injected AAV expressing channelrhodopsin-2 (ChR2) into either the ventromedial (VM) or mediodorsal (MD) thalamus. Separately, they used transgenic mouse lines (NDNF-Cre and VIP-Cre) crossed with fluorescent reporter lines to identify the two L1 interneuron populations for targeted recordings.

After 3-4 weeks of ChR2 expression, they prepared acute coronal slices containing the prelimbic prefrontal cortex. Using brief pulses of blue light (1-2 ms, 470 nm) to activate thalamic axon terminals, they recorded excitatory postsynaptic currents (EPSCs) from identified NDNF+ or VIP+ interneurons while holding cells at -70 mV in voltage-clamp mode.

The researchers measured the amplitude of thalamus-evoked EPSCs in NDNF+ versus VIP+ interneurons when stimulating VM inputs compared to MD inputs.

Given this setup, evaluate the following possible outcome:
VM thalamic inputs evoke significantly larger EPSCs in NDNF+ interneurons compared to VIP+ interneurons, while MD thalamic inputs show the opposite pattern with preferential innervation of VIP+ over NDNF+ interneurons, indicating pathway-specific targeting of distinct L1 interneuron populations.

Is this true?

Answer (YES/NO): NO